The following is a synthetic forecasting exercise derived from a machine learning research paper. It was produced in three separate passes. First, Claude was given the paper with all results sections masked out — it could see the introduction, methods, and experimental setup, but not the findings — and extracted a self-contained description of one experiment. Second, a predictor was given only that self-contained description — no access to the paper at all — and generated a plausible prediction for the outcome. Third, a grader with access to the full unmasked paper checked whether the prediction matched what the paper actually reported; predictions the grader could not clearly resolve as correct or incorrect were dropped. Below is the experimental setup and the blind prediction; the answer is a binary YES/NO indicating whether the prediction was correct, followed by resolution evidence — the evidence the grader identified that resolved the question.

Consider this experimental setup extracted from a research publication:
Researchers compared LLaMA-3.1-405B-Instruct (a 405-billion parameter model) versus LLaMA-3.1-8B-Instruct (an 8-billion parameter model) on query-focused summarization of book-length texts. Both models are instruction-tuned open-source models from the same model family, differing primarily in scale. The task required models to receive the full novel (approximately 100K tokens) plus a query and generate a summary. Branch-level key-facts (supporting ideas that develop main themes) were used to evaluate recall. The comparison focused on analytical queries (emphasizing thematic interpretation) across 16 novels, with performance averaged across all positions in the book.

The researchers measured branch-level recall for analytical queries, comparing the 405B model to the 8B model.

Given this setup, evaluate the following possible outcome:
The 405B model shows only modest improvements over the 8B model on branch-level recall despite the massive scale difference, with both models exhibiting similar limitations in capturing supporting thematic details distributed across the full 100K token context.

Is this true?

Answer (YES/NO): YES